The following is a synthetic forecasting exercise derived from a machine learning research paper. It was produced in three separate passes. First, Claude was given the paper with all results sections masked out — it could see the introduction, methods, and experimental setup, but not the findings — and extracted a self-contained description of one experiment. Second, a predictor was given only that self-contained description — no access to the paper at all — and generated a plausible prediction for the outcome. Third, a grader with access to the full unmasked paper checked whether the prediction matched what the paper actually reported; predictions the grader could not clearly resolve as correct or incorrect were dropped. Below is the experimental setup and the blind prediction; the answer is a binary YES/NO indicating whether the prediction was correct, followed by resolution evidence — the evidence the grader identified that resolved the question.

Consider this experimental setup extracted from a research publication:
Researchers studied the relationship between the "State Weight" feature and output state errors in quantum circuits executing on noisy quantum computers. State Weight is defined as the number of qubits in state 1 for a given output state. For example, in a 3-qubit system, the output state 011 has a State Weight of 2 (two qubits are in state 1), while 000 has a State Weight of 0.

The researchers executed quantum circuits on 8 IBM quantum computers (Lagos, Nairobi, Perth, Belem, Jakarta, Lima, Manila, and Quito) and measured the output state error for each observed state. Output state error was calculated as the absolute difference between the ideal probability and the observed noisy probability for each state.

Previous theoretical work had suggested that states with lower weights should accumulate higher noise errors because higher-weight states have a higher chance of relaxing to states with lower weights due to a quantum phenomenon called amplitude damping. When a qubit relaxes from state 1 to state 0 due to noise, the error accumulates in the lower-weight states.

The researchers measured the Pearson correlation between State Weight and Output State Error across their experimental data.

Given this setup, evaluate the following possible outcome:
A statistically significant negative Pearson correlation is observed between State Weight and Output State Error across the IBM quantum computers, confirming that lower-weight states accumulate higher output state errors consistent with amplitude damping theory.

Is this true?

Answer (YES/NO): NO